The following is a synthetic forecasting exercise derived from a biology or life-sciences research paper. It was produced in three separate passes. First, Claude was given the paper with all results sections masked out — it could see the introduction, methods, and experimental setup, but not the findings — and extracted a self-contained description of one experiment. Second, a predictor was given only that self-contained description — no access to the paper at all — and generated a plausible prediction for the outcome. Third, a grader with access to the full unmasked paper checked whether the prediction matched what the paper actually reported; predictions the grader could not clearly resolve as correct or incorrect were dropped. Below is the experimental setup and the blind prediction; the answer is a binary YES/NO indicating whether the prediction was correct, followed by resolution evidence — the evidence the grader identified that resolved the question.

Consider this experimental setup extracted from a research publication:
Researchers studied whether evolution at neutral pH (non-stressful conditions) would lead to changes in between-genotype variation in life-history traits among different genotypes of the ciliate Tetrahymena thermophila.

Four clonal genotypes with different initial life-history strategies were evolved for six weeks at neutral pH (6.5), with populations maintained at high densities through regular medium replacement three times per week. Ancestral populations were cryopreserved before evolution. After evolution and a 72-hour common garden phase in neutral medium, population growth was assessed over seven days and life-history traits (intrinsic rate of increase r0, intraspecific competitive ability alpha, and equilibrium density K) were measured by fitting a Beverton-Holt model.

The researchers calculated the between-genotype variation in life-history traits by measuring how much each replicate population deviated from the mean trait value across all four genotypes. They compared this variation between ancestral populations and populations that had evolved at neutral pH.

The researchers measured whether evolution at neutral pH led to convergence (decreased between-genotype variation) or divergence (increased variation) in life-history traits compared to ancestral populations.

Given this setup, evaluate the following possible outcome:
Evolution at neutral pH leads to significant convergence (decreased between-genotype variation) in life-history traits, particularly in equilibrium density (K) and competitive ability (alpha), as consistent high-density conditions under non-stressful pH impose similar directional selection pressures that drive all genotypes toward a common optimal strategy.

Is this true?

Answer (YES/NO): NO